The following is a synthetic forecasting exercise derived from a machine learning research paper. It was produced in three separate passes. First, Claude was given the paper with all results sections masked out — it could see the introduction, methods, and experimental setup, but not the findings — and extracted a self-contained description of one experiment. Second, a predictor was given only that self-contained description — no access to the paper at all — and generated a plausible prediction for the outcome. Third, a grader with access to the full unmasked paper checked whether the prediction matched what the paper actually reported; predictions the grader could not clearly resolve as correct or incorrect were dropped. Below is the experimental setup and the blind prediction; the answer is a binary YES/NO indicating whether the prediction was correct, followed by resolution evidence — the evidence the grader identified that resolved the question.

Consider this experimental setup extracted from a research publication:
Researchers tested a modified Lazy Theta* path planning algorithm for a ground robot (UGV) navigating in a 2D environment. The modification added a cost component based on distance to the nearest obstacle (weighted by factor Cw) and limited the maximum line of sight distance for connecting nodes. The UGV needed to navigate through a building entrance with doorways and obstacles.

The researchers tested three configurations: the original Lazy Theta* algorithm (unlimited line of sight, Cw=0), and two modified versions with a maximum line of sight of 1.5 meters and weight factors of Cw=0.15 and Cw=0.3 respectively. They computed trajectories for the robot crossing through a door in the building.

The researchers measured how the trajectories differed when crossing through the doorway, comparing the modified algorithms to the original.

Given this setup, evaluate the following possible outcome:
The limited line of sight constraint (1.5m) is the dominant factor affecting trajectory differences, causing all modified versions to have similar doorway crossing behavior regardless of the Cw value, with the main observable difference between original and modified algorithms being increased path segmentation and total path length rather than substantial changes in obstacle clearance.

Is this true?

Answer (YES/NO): NO